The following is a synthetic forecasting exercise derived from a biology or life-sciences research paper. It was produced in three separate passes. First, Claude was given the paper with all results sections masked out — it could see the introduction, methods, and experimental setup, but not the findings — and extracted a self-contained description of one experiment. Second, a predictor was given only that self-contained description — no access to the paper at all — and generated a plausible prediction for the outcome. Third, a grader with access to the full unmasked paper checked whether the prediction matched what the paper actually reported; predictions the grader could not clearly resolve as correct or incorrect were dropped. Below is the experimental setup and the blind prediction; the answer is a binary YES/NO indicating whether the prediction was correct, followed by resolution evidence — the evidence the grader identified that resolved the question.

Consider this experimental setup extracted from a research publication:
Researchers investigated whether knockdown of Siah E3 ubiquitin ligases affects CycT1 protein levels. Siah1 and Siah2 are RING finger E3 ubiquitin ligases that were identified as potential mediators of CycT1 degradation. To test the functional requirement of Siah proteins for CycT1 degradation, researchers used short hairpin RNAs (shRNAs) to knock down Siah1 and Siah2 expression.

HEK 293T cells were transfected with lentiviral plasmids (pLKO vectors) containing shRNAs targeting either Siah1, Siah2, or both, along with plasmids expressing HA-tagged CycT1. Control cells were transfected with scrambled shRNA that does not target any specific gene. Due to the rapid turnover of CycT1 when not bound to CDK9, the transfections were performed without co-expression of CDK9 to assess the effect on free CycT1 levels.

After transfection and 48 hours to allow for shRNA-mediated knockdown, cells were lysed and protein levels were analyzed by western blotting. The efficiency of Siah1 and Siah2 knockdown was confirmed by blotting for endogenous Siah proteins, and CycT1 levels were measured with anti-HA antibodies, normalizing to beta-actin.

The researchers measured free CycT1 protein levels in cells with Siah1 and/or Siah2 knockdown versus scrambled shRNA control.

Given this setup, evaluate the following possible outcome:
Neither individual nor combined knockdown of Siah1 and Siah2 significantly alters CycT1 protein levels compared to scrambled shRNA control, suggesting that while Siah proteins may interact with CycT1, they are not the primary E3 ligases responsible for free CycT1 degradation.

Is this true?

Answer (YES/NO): NO